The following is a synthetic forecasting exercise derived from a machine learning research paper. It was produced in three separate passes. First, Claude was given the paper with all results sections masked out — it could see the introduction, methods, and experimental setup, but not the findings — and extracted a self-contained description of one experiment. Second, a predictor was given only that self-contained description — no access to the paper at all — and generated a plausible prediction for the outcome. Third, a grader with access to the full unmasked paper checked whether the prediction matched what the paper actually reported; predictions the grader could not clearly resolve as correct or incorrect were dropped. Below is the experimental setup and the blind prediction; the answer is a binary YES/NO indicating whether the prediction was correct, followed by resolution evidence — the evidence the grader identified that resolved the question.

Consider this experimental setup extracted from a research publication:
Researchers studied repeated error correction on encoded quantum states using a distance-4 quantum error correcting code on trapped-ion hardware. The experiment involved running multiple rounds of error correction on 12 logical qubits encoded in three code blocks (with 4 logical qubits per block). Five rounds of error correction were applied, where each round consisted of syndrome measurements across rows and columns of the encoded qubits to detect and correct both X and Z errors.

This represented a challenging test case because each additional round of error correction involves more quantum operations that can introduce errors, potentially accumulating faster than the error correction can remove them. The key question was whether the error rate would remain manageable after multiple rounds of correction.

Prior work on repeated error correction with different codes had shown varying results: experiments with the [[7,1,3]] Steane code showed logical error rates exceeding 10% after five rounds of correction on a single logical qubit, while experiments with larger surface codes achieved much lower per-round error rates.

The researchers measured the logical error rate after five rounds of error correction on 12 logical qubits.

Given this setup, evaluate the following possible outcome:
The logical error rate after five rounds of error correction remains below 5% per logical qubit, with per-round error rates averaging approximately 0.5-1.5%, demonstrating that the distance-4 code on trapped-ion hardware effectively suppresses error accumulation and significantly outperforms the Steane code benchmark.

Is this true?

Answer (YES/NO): NO